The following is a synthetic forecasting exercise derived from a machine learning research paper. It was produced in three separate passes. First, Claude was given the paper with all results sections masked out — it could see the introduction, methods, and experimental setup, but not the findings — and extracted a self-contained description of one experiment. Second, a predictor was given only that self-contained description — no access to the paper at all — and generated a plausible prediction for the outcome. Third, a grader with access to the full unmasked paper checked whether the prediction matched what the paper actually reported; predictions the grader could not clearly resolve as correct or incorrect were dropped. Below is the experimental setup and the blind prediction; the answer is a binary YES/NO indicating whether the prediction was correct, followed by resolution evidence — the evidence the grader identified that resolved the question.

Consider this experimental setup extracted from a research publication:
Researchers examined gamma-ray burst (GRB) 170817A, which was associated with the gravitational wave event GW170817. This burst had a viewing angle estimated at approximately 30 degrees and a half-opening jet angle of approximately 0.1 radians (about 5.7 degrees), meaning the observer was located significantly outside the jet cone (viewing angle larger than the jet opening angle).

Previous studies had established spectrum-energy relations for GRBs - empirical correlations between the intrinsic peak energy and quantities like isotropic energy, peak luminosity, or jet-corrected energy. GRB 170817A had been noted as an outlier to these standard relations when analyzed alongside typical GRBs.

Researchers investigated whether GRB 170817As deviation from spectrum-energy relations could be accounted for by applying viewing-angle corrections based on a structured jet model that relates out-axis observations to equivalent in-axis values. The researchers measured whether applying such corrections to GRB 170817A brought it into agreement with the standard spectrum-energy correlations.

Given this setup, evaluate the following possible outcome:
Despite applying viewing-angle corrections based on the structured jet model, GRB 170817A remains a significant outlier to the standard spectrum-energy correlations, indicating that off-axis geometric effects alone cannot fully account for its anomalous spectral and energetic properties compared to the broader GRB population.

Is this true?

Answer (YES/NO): YES